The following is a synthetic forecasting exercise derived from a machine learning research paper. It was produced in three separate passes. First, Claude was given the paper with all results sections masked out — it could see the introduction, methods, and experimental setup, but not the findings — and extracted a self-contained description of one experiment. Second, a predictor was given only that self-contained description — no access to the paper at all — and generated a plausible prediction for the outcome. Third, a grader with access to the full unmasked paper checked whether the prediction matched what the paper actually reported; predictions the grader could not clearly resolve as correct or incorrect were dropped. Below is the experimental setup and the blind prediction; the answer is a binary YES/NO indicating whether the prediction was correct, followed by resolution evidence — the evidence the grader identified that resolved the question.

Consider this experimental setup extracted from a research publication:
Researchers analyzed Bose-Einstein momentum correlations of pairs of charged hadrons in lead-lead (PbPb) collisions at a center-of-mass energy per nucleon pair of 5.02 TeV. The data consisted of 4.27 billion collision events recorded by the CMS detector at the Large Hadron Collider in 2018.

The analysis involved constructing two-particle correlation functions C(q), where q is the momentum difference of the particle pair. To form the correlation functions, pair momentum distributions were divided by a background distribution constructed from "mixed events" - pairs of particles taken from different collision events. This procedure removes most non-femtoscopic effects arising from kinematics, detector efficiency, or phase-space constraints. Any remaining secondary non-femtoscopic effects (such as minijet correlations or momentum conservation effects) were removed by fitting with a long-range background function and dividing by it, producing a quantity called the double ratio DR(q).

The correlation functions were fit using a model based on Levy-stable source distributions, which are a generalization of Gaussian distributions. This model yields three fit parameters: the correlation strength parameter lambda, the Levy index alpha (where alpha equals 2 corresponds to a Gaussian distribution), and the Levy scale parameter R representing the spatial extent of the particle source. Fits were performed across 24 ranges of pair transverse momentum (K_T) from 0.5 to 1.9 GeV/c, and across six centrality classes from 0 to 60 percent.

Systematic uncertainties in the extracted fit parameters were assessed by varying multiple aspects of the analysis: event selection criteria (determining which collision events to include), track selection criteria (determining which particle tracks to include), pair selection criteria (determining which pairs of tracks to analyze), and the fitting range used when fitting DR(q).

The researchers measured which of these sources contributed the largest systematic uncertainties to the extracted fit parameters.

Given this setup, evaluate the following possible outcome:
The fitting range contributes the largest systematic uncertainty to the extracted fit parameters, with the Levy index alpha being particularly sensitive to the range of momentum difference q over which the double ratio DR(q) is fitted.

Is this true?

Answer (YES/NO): NO